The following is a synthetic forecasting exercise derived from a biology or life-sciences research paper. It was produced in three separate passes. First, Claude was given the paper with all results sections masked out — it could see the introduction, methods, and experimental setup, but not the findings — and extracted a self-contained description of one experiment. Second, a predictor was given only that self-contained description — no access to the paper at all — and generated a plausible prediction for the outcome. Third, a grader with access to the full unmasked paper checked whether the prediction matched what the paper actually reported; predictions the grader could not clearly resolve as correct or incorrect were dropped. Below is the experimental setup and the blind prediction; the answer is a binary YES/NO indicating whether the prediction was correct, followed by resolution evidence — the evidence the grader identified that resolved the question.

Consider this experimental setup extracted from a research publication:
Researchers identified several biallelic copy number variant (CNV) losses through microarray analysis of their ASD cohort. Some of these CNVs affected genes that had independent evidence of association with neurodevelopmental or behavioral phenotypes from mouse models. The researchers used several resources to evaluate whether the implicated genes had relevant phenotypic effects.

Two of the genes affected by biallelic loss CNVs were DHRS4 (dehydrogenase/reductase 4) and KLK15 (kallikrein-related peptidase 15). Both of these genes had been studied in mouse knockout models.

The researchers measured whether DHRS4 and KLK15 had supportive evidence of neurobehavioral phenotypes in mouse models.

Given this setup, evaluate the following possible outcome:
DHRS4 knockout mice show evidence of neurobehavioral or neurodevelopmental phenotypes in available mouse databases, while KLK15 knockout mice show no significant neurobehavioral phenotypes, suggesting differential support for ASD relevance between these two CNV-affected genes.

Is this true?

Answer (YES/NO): NO